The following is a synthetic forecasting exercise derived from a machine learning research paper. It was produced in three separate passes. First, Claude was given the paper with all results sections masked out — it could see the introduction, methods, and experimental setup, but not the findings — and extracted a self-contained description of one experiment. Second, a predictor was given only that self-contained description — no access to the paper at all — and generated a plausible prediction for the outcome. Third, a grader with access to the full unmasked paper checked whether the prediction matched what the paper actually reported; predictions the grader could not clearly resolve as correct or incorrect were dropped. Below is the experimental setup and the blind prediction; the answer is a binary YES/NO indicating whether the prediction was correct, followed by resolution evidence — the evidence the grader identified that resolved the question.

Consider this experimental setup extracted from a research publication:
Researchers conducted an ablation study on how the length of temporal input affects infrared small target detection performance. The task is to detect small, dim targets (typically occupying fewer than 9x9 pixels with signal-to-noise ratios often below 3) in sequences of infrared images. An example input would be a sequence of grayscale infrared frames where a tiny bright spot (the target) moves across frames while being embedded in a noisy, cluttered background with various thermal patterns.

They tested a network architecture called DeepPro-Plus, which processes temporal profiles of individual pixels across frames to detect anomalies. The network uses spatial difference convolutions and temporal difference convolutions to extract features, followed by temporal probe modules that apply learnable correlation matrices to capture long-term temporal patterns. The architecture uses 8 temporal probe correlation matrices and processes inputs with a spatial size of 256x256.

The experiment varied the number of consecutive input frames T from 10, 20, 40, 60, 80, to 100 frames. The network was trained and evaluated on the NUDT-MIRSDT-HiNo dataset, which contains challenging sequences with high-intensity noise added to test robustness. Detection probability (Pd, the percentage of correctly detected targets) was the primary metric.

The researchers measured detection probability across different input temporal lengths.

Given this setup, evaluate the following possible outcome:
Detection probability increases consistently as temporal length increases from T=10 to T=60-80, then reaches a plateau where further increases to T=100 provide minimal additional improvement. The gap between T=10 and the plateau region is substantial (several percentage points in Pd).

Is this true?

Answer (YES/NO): NO